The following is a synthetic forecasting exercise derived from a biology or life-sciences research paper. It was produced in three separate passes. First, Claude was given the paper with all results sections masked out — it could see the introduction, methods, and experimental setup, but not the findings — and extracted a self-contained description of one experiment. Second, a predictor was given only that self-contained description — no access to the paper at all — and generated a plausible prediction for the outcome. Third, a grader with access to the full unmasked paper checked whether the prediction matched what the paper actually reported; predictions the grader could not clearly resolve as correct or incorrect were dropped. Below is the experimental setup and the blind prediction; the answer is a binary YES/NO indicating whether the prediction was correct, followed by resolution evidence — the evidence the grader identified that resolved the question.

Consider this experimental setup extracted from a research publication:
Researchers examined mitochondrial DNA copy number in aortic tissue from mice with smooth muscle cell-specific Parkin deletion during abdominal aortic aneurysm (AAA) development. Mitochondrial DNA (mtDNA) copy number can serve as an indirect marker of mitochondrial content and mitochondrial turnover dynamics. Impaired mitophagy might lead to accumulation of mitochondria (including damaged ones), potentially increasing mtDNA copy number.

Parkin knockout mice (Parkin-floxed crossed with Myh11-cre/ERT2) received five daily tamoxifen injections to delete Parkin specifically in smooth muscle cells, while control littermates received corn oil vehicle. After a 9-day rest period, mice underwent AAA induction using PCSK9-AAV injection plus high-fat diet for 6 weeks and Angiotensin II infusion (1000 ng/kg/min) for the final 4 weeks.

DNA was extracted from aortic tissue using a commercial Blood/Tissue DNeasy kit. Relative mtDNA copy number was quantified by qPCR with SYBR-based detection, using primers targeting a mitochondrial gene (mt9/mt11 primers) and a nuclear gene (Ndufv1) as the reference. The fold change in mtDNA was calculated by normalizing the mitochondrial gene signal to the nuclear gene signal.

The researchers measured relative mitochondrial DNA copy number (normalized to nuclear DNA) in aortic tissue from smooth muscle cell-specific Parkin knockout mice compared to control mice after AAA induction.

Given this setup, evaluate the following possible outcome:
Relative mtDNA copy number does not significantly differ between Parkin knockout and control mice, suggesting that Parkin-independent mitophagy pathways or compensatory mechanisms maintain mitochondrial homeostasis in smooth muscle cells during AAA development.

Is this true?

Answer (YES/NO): NO